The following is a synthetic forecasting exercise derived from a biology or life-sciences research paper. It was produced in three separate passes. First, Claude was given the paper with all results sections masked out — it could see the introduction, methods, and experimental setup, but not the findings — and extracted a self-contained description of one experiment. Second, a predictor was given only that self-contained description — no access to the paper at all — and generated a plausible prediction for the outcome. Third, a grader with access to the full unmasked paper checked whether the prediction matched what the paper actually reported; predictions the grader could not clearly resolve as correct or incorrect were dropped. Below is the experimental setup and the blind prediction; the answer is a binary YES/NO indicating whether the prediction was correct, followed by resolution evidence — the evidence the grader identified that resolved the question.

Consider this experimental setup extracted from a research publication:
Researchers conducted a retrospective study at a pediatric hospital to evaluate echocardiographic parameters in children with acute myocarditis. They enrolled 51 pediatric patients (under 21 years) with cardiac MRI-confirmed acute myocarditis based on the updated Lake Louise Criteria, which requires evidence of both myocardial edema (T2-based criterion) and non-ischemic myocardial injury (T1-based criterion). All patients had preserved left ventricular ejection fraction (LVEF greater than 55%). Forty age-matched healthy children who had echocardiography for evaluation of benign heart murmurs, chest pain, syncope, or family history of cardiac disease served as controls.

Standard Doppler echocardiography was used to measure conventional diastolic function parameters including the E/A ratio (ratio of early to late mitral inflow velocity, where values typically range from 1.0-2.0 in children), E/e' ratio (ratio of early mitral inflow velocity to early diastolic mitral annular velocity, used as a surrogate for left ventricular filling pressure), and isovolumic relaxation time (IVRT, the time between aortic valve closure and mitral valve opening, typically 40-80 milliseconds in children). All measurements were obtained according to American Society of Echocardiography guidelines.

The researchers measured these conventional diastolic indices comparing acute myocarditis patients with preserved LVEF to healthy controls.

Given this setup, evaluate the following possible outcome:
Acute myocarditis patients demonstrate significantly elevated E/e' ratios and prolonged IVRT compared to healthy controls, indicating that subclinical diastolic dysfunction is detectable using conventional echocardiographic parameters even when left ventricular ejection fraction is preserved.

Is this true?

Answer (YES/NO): NO